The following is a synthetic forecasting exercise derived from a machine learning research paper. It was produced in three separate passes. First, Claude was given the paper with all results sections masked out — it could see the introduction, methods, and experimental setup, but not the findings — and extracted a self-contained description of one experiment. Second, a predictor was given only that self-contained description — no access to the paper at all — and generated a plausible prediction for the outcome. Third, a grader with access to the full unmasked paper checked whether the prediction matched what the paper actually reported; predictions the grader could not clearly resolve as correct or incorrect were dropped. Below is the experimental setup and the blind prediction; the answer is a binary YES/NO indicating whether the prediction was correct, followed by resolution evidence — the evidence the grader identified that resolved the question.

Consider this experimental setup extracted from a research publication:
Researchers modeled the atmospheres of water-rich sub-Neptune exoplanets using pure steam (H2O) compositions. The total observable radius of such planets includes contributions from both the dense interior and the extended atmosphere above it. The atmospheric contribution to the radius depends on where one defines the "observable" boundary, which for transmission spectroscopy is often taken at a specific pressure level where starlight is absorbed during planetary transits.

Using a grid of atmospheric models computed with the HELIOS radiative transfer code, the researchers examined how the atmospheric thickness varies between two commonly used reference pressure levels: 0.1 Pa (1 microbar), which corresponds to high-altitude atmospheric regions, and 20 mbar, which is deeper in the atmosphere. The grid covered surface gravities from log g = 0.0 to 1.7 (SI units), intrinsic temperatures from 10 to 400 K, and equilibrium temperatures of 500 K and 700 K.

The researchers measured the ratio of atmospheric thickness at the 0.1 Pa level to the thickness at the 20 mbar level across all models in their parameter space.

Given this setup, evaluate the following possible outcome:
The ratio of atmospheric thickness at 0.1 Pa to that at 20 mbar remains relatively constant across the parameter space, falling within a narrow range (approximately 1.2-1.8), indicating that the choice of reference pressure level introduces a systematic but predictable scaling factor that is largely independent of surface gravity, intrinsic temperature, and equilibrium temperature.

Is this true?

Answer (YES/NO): YES